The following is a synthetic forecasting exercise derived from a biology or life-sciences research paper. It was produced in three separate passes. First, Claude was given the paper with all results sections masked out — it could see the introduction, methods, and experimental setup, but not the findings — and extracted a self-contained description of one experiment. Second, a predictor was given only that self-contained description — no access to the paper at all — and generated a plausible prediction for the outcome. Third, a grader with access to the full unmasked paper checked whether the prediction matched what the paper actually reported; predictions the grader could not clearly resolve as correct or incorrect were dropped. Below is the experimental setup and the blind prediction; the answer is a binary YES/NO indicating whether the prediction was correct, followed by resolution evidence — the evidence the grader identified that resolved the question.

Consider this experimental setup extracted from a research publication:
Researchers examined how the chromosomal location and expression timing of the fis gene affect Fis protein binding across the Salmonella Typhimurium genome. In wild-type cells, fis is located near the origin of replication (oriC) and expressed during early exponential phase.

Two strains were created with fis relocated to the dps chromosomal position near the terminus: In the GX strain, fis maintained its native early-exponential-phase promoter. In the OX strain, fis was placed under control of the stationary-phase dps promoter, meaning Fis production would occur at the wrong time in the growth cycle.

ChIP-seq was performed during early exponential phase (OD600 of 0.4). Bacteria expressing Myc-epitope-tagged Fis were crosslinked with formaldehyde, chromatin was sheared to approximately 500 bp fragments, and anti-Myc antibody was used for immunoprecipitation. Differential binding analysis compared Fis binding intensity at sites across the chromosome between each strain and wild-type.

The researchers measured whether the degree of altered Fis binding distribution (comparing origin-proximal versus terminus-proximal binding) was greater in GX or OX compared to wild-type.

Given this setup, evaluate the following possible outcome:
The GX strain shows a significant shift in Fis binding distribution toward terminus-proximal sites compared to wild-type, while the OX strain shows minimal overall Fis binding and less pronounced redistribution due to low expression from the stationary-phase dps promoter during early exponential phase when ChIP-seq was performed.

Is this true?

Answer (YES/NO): NO